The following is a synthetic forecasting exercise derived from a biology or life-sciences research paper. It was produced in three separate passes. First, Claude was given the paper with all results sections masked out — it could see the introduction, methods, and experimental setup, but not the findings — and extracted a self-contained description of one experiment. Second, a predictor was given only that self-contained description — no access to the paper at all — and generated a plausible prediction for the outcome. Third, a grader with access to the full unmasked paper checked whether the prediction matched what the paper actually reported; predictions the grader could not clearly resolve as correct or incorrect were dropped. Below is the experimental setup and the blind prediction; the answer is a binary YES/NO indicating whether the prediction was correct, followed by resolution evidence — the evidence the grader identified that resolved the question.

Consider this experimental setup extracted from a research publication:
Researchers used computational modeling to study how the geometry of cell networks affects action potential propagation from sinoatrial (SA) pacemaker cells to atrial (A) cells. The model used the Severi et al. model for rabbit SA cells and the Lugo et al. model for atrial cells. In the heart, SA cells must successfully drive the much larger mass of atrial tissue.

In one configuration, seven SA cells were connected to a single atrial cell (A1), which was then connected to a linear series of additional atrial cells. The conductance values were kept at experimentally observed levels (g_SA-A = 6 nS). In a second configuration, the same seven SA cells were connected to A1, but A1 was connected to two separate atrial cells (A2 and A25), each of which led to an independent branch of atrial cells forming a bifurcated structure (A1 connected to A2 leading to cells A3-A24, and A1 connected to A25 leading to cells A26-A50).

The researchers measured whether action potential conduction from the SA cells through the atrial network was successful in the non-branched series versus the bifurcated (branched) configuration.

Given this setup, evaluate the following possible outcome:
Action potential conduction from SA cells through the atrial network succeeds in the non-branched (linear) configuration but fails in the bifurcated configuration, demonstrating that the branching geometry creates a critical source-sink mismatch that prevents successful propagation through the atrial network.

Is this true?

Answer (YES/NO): YES